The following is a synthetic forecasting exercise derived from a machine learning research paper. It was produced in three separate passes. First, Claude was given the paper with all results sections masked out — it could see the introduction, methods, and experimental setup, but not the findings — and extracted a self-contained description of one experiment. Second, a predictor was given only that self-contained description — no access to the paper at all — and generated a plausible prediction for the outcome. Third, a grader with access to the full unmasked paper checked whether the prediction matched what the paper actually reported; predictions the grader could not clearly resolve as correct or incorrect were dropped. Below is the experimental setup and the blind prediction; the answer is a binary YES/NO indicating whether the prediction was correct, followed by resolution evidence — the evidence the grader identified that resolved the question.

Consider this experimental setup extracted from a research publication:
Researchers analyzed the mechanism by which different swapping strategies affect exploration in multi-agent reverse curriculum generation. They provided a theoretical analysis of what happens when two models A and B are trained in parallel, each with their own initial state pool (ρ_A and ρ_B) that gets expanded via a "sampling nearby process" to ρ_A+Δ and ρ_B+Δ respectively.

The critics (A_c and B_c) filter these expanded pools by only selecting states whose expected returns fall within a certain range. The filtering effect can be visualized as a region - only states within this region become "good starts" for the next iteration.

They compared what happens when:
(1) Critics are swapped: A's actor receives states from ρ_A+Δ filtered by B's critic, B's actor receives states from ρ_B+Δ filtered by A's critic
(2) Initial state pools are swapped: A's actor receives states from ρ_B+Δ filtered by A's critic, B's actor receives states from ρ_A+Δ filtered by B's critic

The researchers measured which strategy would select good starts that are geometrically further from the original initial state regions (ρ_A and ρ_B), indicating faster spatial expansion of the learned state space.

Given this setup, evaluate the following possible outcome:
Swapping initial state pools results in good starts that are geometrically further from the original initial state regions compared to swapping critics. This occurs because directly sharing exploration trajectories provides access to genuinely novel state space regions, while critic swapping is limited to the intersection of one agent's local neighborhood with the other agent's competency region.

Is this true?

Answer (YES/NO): NO